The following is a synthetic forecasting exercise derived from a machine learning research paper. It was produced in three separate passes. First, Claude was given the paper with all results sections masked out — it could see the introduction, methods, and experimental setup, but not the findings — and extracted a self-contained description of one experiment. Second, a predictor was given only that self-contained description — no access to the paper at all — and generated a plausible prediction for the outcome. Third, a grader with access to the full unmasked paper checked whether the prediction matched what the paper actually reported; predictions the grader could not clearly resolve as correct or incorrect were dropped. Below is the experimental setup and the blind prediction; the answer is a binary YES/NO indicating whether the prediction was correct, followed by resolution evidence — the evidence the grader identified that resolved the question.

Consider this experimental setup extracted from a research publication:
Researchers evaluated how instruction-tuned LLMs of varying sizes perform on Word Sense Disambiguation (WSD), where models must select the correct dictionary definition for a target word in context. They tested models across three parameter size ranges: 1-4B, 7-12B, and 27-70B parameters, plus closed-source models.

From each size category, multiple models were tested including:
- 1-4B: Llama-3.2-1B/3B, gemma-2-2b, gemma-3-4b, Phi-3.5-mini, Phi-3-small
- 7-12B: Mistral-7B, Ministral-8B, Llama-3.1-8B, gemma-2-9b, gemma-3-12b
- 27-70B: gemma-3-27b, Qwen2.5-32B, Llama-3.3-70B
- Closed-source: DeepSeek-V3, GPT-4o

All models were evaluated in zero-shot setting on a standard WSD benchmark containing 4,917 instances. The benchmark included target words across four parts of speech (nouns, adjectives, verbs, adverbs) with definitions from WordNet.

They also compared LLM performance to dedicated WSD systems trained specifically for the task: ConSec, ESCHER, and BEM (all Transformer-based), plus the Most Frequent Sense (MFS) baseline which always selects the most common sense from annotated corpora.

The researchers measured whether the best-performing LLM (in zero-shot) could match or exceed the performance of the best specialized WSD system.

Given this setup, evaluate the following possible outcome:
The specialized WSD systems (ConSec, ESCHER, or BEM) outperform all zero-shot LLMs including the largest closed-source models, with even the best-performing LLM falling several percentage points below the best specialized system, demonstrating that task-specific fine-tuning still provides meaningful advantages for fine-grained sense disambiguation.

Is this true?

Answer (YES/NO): NO